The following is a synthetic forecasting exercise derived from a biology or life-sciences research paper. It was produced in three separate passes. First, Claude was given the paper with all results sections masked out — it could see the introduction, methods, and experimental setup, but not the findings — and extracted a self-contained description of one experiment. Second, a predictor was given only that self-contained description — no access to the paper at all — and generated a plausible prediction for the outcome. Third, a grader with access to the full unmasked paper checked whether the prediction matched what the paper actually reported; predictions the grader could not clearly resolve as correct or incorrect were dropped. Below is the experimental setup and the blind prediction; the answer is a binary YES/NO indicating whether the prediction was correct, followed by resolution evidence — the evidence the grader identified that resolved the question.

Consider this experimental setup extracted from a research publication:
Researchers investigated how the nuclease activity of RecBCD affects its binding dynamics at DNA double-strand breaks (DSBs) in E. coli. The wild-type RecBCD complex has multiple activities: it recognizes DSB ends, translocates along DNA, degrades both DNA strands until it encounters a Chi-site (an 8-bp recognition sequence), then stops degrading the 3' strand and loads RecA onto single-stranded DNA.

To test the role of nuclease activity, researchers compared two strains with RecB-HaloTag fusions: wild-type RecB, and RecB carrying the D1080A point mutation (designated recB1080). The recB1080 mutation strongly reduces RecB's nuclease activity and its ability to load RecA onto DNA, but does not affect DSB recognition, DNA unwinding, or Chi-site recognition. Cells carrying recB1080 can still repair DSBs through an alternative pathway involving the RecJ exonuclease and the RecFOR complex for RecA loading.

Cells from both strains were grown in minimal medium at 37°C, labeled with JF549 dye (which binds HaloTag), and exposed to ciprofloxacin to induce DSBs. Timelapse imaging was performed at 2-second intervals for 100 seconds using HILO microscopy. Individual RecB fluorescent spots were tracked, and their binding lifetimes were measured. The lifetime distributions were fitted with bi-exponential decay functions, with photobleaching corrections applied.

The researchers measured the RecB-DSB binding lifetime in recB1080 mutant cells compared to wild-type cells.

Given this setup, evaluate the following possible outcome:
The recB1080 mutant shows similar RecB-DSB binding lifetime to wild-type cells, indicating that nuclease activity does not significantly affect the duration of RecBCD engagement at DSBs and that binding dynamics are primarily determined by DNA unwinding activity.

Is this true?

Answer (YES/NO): NO